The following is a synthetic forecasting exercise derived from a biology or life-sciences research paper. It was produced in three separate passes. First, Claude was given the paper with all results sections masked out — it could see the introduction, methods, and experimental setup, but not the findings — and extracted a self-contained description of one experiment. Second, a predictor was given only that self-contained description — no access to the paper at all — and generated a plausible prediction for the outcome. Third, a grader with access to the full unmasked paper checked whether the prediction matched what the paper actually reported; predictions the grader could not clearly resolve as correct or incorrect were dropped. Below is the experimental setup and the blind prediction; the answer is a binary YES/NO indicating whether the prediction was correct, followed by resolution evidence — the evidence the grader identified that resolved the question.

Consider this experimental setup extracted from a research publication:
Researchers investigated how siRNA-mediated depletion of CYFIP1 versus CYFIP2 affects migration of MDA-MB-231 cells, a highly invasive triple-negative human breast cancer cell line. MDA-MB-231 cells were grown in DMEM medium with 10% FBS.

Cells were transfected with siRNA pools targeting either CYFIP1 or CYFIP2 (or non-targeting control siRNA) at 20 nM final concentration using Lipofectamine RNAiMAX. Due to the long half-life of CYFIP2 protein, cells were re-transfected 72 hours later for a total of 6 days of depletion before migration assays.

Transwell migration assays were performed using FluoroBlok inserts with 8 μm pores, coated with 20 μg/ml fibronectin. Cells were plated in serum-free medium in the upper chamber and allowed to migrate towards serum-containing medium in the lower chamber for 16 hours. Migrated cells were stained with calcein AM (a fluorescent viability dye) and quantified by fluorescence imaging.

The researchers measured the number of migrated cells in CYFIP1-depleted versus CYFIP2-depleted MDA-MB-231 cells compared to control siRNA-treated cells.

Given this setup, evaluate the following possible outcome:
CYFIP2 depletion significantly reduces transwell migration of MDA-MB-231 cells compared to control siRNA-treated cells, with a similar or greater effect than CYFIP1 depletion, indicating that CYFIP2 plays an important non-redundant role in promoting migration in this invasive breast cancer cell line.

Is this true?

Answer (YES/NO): NO